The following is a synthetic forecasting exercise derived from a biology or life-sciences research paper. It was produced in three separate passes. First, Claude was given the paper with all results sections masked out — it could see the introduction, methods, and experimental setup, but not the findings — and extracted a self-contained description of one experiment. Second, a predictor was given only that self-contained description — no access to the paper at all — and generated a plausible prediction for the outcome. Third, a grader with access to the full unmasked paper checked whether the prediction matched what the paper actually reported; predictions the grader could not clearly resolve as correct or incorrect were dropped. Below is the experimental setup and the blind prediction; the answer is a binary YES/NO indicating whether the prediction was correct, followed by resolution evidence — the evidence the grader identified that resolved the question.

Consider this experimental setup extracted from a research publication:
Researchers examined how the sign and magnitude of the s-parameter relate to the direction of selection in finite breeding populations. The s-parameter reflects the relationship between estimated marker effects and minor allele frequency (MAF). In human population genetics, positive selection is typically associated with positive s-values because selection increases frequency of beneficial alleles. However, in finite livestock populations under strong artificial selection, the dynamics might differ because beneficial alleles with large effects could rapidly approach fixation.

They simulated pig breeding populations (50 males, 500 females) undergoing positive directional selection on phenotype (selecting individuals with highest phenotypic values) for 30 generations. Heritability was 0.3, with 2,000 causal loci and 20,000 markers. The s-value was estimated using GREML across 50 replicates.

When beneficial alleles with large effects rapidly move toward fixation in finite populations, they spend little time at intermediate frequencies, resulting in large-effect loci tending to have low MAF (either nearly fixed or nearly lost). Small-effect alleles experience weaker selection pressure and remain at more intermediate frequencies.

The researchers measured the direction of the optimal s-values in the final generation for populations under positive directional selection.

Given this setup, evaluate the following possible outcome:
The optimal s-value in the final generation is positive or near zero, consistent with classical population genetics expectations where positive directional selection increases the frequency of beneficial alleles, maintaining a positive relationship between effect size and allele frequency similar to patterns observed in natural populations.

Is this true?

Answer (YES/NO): NO